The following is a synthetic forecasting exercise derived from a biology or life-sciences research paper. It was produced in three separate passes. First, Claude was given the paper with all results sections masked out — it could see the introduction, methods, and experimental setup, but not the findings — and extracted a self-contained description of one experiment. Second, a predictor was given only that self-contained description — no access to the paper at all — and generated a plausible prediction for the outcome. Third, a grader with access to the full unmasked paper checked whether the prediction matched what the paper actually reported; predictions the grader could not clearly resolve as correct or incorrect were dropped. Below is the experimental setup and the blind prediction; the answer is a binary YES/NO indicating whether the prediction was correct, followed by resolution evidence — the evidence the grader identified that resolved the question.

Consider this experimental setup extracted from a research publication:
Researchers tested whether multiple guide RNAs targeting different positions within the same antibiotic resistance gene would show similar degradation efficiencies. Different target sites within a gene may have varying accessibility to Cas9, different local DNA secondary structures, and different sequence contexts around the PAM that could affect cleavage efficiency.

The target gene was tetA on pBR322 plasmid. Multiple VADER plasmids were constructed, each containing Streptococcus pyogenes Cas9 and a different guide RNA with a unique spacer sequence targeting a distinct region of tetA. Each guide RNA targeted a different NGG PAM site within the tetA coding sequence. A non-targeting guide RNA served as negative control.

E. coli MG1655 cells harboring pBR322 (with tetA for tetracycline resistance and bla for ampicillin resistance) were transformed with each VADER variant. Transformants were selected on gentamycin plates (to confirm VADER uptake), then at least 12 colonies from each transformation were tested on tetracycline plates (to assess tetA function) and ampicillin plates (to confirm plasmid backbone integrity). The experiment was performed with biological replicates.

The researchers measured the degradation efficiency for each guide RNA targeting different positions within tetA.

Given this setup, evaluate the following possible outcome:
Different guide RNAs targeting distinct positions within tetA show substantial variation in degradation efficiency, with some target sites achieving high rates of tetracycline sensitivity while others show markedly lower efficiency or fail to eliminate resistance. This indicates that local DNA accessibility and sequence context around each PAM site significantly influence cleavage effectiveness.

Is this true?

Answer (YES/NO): YES